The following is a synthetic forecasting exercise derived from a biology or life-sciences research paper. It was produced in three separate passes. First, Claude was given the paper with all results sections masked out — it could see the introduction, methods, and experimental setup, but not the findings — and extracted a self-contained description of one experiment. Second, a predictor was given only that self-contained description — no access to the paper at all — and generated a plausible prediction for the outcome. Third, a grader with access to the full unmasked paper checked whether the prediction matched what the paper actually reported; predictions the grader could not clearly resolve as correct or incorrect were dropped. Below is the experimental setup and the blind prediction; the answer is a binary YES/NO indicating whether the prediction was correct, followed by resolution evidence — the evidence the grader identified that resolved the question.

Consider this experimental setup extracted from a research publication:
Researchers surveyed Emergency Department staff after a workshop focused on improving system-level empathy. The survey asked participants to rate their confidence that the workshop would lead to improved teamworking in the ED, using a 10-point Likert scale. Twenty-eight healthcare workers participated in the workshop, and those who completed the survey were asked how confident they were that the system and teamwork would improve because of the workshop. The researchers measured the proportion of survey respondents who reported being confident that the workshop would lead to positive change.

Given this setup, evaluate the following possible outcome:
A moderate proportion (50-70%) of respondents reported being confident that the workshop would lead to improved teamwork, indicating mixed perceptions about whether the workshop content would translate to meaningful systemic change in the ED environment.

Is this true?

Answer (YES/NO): YES